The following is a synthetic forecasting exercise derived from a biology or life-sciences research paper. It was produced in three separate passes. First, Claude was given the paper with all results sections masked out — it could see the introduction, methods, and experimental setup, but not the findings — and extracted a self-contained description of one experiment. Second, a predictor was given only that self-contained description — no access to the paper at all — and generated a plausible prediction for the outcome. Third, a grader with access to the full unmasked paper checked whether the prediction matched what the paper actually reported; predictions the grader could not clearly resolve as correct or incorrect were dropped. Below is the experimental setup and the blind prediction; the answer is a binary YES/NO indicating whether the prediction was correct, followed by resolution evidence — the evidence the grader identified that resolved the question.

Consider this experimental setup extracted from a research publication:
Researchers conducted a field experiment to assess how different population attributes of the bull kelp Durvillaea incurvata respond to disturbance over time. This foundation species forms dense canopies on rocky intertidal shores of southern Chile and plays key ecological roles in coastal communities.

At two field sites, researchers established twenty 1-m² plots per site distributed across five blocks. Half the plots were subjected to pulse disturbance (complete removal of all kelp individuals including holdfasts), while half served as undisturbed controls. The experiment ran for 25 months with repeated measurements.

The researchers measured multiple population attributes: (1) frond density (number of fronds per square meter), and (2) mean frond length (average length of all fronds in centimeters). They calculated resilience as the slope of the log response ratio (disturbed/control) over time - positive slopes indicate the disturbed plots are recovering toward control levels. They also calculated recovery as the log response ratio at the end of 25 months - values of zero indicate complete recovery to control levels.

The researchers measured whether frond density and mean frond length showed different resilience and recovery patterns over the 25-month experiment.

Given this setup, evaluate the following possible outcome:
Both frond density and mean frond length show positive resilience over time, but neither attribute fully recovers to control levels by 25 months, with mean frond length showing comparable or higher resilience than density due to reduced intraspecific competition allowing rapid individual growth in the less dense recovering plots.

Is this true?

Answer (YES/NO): NO